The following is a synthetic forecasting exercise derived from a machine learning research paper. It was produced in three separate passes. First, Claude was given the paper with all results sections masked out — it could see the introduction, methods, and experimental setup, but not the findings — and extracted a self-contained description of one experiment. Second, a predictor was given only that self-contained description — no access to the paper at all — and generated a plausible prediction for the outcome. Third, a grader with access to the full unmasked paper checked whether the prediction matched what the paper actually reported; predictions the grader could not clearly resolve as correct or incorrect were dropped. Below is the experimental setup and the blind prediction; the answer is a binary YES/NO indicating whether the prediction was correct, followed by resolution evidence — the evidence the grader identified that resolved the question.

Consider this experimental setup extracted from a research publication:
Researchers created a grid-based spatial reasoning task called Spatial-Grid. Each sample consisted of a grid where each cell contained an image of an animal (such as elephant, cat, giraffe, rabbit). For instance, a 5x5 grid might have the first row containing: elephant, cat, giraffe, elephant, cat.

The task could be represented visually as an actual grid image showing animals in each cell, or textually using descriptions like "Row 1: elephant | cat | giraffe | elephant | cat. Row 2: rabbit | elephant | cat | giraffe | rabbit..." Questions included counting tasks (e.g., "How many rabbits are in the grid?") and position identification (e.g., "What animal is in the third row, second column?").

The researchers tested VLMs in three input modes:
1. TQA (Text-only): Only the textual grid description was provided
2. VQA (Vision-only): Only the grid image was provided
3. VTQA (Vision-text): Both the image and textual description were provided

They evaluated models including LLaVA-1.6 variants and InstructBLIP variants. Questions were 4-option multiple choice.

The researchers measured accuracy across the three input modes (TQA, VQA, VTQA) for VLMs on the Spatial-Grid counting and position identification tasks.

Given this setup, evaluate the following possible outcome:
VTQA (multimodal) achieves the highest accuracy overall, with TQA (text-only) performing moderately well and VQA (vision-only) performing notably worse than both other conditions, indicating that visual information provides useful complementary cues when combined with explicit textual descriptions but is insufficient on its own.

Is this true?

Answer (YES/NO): NO